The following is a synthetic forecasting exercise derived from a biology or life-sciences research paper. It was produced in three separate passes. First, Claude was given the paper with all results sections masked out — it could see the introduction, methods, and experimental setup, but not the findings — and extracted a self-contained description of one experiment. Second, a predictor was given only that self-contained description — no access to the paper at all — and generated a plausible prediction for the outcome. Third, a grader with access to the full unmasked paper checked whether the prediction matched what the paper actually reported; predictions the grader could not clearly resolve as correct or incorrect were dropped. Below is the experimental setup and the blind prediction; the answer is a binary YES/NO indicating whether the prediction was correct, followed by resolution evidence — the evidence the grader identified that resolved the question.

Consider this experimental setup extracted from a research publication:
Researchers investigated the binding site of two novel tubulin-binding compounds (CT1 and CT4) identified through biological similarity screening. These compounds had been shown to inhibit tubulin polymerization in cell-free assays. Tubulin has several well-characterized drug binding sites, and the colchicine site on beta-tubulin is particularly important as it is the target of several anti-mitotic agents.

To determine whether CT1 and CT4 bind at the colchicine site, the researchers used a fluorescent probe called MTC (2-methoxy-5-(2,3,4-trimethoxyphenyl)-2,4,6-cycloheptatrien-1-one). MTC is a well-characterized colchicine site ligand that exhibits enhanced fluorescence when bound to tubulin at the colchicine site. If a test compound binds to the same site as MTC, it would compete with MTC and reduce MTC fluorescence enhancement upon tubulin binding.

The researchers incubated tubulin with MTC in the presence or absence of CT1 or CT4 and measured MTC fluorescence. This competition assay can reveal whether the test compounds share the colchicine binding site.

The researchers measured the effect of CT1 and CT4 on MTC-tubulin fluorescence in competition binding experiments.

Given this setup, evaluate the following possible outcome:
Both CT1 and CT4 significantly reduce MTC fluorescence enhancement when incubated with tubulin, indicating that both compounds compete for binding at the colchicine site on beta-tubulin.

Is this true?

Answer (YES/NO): YES